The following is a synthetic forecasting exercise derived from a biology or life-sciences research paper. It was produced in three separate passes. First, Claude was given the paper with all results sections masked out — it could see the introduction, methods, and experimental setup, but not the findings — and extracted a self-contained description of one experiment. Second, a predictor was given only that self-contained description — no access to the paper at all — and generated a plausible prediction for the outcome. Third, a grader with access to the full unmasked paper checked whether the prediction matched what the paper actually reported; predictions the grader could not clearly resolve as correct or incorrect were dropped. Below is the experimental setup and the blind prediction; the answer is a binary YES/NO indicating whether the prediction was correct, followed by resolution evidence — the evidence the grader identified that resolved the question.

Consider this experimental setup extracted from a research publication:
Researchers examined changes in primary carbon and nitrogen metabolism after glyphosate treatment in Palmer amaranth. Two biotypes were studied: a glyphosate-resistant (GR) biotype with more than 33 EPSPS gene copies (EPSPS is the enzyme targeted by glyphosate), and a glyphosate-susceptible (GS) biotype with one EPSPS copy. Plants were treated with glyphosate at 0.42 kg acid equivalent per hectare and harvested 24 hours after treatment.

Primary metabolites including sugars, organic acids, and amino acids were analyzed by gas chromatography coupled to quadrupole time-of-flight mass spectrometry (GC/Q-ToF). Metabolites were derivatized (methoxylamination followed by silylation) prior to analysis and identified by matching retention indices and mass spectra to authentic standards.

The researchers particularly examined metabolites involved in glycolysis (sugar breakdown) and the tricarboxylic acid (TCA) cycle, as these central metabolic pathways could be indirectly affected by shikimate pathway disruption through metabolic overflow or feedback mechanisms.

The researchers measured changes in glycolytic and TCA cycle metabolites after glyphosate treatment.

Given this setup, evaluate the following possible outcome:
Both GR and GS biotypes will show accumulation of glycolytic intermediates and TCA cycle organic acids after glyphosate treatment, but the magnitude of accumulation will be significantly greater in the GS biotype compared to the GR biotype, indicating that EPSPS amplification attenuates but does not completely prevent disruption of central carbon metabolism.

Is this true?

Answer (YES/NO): NO